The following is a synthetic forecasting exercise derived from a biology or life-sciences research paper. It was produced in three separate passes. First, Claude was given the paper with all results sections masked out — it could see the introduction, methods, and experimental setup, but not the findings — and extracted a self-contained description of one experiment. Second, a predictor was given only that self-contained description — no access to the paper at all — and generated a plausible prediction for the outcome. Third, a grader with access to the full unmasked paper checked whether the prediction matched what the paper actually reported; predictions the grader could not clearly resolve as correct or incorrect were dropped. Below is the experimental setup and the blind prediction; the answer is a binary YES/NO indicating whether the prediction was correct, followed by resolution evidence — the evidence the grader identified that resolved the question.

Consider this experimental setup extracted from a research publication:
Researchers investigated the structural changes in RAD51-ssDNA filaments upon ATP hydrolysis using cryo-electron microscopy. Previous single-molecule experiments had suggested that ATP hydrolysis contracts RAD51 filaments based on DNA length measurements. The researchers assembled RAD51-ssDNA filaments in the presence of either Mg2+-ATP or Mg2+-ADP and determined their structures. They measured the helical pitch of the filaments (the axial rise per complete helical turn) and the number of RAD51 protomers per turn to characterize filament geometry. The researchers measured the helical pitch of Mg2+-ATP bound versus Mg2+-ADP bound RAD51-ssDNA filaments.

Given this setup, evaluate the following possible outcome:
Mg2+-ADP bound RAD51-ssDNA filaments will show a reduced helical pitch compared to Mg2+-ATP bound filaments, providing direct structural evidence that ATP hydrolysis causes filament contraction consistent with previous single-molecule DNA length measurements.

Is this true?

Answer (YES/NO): NO